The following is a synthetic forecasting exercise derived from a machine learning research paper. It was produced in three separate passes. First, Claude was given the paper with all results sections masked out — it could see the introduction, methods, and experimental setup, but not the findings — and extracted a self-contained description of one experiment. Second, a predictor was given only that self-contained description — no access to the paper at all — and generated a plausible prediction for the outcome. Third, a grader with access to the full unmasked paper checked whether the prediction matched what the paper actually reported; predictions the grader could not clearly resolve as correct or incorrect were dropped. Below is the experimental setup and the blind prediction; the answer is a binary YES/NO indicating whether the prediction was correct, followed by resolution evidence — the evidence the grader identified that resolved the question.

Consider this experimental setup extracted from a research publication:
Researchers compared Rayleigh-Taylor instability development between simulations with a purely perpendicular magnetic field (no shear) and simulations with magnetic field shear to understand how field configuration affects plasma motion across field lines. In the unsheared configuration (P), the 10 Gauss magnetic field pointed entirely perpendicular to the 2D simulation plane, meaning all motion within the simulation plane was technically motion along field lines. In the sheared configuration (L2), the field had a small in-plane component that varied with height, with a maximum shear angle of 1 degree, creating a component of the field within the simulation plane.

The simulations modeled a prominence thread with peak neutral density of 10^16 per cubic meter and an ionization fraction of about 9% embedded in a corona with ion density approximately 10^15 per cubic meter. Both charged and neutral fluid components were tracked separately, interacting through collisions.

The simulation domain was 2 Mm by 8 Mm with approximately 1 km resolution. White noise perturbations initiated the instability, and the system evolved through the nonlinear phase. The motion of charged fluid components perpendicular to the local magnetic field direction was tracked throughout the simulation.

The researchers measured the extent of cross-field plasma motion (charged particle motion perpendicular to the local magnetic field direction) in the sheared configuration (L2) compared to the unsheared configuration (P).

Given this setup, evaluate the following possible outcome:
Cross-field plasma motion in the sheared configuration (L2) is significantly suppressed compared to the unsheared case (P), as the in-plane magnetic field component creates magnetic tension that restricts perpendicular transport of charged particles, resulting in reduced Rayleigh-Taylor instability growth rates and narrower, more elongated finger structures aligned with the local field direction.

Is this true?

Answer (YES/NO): NO